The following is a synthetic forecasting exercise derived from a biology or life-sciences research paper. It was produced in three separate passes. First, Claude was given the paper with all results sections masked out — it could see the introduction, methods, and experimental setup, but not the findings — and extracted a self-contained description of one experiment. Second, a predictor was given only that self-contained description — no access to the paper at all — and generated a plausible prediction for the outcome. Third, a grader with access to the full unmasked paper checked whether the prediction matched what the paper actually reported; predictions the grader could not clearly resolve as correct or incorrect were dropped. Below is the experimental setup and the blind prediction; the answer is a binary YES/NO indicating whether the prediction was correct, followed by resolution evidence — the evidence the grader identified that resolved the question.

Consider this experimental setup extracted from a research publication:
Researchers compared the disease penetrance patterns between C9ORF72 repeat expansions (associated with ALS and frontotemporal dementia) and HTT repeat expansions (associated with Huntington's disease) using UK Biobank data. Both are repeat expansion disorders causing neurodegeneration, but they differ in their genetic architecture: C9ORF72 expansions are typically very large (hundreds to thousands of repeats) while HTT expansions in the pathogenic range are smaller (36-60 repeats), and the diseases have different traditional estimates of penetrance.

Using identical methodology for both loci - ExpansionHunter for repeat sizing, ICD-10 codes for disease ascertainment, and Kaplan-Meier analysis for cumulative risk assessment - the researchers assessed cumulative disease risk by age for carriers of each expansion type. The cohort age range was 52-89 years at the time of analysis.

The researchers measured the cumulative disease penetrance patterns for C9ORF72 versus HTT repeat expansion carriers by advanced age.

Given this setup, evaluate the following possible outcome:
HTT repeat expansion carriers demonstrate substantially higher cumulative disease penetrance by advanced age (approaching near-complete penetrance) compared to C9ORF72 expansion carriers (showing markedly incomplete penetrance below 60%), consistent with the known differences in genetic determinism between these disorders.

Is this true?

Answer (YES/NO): NO